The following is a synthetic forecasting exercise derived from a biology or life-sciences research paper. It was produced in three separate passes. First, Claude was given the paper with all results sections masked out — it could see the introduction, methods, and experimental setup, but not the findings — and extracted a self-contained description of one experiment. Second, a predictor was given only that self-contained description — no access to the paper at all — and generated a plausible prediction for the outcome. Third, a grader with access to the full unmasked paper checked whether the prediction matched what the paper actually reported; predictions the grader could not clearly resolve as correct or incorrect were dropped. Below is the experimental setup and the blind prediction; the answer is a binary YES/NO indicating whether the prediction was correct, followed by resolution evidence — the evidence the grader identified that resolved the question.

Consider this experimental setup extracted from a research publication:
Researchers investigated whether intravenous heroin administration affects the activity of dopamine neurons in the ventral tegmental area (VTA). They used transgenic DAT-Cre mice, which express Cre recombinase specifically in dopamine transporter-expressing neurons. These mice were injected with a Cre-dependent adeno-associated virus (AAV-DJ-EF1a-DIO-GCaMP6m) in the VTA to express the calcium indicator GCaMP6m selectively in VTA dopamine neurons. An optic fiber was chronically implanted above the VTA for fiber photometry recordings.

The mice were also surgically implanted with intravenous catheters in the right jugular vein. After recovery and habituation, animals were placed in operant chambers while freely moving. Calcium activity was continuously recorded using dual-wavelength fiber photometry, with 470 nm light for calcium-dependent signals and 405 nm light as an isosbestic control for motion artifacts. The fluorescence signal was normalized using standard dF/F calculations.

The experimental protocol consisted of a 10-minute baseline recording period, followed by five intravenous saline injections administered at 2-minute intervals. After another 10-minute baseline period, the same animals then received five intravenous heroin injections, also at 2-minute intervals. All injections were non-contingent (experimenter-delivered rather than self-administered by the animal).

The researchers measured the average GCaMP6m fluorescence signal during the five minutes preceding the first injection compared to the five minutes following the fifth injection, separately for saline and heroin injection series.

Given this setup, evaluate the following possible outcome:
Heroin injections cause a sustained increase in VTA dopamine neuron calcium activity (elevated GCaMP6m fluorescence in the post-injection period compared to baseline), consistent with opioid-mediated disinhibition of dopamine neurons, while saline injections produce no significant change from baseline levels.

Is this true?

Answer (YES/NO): YES